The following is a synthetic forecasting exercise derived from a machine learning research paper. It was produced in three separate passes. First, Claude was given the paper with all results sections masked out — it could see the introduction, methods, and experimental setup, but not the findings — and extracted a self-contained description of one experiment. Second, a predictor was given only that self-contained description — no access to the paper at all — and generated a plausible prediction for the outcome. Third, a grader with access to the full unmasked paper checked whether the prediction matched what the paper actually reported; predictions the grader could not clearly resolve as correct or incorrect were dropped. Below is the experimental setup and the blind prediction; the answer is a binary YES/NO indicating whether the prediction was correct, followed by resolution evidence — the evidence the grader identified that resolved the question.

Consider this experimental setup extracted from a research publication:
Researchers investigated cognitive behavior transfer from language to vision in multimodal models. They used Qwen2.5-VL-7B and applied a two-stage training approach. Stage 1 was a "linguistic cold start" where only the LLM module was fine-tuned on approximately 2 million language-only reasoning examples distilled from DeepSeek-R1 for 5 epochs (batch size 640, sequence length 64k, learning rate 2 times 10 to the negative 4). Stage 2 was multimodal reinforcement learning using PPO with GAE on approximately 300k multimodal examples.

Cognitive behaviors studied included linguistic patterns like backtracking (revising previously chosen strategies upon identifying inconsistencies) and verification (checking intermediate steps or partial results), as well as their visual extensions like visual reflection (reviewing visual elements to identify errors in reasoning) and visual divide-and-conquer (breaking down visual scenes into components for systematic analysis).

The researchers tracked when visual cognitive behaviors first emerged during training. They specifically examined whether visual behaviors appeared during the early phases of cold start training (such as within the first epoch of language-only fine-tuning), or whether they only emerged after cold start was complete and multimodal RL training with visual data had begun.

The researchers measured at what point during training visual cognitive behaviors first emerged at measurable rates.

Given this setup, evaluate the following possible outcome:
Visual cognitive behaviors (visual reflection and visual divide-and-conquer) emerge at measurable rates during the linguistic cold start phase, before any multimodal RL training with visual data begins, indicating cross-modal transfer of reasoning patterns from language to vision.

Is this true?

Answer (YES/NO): YES